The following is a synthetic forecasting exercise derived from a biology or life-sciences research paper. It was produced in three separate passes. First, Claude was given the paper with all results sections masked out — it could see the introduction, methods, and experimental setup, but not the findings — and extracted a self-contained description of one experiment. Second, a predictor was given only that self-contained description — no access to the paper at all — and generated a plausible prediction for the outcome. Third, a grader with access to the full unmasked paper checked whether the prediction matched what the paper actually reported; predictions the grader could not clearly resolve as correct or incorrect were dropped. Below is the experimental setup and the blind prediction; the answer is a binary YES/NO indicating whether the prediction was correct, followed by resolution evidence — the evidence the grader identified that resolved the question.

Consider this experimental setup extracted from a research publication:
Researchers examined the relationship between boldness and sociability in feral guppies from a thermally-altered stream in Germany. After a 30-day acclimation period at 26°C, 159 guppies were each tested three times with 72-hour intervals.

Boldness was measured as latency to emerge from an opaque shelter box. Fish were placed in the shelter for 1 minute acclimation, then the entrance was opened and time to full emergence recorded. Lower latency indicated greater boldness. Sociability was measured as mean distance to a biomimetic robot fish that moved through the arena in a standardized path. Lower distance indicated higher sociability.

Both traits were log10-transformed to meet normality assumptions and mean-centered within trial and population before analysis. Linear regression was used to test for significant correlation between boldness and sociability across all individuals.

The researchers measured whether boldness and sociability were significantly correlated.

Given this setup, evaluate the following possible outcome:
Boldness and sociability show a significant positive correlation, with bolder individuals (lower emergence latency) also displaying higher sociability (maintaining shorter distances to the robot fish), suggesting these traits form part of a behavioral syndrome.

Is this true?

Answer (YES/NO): NO